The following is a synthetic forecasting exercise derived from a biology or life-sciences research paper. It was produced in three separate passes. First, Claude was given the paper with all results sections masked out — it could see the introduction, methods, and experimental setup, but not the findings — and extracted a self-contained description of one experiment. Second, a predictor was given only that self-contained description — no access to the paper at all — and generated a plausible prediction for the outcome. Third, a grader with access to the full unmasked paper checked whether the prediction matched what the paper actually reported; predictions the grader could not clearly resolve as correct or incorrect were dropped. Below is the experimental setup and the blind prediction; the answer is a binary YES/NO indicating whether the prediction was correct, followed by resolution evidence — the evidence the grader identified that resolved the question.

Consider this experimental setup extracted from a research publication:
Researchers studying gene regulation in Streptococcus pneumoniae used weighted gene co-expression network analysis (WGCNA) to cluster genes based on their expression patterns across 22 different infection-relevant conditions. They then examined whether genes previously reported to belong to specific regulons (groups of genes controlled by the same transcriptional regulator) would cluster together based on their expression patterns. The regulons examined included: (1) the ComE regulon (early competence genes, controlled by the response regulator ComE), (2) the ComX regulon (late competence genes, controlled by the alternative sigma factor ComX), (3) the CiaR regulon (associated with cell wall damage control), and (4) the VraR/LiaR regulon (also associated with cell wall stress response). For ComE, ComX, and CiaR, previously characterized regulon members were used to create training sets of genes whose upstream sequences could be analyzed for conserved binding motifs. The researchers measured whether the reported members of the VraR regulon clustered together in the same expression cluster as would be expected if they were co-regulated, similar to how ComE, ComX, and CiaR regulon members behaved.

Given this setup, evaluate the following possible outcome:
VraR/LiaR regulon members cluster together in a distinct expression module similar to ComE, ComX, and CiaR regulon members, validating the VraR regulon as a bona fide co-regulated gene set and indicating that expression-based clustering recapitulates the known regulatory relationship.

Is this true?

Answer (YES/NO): NO